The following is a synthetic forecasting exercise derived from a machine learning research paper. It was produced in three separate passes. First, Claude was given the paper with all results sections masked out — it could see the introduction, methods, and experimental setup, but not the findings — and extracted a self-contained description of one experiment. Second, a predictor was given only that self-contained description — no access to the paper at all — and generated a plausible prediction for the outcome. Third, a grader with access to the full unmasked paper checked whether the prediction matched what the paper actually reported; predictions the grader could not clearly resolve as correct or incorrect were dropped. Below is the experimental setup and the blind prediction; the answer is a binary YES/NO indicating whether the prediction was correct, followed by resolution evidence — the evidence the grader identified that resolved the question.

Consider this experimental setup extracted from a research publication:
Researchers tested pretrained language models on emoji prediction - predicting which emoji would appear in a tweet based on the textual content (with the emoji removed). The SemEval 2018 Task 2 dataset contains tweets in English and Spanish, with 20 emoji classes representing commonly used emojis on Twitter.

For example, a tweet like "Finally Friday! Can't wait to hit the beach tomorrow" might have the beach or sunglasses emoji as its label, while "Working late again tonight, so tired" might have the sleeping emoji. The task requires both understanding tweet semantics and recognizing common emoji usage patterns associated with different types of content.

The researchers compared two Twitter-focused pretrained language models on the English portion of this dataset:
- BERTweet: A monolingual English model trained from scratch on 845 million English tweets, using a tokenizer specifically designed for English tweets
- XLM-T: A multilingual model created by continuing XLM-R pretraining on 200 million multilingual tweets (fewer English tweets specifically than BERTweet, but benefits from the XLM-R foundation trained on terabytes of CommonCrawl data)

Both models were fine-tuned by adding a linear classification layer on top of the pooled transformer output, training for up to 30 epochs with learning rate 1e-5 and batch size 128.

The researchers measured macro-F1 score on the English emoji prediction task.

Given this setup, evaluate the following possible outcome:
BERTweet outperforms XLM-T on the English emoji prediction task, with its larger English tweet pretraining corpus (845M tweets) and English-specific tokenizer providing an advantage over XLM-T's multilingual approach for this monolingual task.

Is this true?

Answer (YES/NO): YES